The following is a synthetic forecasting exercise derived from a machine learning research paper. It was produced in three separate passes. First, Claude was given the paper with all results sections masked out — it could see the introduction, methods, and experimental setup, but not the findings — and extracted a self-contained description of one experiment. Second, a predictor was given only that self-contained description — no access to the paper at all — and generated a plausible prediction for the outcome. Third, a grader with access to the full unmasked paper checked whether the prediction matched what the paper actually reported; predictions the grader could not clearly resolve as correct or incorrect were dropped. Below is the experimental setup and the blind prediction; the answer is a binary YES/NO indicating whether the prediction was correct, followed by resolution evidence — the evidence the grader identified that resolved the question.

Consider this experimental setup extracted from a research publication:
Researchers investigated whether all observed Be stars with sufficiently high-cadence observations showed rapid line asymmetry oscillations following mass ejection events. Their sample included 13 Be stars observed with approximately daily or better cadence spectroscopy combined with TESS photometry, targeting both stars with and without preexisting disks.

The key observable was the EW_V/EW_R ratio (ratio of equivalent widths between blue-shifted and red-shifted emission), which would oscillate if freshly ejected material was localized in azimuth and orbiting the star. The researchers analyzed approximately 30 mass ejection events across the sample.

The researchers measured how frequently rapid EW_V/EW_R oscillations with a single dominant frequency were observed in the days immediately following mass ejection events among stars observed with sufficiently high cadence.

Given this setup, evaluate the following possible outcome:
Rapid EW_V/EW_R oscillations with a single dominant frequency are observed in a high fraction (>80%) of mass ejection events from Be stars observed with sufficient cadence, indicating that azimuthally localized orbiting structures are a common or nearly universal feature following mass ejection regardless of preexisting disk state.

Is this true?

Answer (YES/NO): YES